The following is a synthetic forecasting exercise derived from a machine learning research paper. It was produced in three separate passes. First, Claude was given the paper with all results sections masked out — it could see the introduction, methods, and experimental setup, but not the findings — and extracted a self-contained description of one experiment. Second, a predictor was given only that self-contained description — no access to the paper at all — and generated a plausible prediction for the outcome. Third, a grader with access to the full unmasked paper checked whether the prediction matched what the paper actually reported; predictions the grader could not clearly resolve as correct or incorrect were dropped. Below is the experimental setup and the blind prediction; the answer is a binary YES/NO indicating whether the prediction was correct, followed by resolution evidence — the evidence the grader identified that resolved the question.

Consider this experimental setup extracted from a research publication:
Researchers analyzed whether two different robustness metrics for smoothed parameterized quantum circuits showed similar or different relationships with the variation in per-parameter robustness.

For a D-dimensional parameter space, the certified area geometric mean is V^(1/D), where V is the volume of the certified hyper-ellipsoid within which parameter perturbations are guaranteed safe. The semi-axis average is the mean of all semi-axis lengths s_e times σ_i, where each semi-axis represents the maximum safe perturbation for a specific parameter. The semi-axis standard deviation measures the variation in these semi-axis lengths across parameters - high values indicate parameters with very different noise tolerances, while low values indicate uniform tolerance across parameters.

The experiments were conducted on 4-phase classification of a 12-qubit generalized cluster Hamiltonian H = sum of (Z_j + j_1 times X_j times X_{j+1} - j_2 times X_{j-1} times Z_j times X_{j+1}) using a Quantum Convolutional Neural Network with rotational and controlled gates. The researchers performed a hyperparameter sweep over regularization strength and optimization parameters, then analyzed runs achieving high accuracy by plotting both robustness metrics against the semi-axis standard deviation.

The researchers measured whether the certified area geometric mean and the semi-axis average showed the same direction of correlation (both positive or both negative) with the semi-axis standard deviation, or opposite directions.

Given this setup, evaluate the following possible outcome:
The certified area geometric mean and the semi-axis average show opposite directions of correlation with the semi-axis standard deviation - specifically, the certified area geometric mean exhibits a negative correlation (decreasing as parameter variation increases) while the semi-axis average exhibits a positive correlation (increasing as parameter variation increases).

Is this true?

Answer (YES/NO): NO